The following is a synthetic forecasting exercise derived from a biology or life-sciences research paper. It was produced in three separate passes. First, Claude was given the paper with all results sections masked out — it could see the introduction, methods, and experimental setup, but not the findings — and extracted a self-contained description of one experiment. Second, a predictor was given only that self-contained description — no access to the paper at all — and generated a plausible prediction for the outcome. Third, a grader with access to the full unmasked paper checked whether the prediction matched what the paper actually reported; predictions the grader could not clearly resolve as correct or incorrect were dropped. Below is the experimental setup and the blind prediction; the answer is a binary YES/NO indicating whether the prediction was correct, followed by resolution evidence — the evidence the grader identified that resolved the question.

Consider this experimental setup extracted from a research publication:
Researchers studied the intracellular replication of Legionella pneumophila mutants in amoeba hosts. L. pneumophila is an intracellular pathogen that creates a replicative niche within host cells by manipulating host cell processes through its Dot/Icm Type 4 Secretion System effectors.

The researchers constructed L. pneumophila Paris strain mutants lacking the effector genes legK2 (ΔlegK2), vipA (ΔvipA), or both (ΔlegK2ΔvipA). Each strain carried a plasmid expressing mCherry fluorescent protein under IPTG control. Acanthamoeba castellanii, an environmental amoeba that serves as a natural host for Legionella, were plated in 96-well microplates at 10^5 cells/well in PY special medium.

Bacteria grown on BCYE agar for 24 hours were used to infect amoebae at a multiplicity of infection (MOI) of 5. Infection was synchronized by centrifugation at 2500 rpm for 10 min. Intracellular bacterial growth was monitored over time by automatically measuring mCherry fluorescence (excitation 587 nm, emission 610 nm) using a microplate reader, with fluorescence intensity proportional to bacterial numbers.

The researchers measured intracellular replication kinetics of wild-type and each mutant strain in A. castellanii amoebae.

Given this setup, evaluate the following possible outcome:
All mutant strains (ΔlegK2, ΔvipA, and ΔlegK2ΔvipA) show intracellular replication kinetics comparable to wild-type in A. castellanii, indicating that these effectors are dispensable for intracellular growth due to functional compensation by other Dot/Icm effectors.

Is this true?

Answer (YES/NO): NO